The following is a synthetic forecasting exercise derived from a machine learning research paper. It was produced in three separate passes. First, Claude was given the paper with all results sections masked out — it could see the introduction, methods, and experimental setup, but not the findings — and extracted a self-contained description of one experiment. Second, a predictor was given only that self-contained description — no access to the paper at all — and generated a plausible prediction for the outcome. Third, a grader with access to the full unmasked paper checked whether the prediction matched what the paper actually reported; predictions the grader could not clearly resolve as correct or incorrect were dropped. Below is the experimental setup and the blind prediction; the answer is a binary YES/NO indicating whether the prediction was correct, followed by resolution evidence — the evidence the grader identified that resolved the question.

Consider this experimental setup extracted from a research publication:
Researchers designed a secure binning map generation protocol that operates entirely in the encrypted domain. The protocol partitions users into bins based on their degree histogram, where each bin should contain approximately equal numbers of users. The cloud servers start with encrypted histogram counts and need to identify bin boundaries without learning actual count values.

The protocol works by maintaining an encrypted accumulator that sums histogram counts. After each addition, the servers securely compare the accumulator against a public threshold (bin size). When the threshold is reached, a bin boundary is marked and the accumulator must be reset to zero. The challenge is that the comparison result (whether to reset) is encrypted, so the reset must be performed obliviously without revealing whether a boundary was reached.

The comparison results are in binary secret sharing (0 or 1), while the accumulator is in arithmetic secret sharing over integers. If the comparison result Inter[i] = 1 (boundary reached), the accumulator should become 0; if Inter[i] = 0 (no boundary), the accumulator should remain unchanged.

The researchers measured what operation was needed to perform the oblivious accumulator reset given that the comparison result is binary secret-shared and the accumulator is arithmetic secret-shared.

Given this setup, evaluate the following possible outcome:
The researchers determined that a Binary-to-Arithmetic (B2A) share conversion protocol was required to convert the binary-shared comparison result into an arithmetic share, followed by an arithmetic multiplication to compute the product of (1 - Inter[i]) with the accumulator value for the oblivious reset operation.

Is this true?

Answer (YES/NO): NO